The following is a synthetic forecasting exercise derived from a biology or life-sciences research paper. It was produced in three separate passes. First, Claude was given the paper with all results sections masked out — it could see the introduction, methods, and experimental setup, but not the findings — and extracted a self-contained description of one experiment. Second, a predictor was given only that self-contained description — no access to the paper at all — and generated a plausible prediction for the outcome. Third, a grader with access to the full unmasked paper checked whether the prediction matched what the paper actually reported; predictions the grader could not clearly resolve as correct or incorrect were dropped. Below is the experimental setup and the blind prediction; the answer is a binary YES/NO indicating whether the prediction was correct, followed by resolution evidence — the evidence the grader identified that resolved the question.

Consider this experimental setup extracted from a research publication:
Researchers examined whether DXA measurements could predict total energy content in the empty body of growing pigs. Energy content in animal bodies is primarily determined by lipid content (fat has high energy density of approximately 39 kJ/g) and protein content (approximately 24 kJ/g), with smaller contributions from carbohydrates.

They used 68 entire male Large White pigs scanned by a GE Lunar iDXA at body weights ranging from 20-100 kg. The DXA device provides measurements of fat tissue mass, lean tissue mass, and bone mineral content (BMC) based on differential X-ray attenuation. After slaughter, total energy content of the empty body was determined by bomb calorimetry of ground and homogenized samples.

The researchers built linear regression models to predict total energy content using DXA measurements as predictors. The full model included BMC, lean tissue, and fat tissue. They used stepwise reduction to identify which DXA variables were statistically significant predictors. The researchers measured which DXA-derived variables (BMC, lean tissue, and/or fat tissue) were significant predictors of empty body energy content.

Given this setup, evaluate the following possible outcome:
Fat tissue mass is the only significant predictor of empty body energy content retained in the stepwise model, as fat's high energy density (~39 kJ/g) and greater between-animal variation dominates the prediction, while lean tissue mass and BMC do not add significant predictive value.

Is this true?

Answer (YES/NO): NO